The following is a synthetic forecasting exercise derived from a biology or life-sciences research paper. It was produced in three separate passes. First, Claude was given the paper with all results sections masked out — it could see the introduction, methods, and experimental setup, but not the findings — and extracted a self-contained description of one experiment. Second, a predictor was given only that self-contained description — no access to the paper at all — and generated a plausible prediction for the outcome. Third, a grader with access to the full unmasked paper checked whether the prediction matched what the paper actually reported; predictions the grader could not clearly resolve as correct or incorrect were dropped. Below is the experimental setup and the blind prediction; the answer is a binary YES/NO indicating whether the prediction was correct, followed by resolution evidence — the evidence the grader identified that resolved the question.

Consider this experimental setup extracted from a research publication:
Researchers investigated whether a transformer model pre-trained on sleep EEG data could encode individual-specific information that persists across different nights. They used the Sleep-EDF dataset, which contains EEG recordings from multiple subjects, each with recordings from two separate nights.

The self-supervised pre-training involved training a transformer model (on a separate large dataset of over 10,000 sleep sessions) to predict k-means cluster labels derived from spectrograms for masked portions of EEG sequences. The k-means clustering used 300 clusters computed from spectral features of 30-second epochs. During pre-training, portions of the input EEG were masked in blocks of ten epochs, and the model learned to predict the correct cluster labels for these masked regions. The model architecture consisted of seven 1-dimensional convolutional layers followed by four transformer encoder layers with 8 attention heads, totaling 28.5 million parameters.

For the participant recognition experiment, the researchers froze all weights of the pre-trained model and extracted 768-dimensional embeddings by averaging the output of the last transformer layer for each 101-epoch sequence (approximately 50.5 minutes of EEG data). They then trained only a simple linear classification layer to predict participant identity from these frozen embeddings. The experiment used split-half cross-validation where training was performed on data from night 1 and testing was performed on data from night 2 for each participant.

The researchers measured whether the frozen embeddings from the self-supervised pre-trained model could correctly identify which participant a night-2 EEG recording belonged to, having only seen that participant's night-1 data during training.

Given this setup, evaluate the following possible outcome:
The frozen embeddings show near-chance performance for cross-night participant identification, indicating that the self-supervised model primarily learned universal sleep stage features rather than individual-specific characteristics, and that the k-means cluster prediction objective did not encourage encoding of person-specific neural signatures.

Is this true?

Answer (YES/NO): NO